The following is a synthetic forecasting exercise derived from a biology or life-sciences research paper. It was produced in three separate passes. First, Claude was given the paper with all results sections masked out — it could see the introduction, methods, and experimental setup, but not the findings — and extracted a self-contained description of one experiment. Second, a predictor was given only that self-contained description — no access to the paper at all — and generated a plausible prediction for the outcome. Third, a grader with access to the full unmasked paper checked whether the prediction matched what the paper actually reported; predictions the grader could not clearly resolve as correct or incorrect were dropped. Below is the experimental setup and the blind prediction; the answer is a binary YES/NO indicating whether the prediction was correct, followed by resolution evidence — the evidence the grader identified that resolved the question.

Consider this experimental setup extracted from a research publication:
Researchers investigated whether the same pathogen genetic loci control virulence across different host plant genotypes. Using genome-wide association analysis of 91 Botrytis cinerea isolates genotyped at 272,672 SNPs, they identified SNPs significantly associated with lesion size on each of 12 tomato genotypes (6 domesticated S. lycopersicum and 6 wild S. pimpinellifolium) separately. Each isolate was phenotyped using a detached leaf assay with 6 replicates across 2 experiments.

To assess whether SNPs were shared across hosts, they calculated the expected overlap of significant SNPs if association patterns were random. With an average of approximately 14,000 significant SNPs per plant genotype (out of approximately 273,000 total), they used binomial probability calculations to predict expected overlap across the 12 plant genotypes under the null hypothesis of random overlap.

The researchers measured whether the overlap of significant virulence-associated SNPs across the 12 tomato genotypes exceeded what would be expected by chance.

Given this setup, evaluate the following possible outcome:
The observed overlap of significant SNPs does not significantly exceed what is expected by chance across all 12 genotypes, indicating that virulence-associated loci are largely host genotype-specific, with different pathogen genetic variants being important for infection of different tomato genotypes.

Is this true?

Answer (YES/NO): NO